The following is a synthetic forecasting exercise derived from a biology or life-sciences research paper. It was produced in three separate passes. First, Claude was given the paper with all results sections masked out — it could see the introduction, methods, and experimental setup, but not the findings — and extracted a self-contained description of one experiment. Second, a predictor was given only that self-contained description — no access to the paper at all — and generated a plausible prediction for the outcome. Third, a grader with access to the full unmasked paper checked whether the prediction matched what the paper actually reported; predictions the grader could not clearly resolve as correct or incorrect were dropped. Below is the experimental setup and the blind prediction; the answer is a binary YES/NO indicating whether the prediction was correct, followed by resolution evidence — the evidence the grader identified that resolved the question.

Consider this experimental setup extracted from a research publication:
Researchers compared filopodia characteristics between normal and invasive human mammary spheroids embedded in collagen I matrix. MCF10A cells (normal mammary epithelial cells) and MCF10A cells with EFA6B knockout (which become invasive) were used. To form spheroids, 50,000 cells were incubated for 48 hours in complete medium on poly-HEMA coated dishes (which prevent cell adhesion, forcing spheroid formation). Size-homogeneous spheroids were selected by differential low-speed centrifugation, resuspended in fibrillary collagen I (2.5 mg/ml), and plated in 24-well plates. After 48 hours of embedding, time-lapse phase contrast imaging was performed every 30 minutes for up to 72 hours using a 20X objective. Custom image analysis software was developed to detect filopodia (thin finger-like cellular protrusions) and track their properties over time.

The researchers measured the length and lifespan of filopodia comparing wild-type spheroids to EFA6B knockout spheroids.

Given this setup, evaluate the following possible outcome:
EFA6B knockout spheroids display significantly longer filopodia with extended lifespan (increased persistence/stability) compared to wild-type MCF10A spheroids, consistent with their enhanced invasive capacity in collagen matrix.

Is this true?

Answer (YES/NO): YES